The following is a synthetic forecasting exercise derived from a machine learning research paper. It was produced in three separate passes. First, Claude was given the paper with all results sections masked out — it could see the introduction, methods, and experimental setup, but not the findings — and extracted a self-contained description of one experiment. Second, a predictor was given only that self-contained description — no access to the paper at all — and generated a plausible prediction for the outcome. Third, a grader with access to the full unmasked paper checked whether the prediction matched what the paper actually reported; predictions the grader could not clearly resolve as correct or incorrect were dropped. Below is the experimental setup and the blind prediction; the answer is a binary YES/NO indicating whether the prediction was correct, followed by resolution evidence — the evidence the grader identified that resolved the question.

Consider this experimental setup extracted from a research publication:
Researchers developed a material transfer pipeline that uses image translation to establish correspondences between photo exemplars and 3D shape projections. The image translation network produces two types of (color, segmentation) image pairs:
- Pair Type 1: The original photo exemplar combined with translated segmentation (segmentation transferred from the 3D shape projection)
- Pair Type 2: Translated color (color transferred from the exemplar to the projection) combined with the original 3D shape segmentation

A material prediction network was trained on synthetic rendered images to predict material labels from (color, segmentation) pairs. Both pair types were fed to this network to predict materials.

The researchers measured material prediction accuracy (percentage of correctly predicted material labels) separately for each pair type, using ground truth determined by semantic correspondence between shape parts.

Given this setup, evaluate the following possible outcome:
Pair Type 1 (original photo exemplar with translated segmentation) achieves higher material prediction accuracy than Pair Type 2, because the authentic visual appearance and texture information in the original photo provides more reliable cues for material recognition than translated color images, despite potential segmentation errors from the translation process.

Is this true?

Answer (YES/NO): YES